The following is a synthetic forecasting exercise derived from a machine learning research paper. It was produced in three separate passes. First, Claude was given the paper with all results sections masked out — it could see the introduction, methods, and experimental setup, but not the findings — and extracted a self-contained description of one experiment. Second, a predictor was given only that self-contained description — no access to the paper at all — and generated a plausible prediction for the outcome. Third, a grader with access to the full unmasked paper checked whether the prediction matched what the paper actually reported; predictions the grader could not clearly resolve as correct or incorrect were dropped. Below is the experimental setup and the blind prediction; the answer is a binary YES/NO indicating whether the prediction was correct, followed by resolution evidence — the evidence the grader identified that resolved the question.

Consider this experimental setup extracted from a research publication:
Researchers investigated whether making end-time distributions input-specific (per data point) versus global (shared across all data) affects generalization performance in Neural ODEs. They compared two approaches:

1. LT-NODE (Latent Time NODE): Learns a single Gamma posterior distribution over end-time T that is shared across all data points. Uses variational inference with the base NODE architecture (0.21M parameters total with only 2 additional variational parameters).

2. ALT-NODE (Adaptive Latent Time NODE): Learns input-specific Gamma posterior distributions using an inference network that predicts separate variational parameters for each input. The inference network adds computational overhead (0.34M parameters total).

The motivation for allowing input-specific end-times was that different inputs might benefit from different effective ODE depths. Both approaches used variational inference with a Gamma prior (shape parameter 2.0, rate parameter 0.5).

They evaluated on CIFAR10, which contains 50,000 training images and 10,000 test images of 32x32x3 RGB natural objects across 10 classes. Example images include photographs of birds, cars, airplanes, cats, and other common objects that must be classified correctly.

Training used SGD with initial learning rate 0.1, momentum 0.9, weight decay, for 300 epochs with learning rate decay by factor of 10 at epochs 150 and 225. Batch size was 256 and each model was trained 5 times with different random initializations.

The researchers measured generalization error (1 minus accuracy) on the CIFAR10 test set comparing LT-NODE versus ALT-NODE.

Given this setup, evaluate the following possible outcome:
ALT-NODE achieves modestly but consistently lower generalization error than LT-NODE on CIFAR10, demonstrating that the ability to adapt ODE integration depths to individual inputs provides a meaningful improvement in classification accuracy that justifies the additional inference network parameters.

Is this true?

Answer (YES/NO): NO